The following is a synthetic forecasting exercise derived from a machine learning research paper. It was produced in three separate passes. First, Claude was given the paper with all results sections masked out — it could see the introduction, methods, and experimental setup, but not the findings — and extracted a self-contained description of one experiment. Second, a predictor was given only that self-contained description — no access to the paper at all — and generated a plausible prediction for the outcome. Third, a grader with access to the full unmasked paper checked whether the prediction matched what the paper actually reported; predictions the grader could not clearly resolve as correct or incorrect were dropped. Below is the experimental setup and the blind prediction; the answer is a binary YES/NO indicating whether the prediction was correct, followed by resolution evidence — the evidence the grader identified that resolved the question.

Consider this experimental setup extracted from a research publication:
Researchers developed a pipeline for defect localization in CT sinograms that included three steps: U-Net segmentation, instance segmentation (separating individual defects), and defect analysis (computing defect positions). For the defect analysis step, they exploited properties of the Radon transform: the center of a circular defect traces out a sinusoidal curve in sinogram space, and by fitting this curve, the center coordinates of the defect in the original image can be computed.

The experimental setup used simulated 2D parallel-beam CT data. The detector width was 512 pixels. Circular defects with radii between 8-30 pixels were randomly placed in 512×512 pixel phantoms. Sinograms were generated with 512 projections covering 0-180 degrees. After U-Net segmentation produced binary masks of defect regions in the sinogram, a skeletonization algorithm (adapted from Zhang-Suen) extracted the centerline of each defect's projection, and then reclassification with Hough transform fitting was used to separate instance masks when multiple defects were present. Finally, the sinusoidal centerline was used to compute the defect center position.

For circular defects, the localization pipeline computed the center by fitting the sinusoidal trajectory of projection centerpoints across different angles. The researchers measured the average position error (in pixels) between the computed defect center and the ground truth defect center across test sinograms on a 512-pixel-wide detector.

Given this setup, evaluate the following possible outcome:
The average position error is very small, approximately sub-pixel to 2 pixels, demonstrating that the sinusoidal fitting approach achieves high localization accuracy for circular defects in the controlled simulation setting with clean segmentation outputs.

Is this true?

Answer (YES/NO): YES